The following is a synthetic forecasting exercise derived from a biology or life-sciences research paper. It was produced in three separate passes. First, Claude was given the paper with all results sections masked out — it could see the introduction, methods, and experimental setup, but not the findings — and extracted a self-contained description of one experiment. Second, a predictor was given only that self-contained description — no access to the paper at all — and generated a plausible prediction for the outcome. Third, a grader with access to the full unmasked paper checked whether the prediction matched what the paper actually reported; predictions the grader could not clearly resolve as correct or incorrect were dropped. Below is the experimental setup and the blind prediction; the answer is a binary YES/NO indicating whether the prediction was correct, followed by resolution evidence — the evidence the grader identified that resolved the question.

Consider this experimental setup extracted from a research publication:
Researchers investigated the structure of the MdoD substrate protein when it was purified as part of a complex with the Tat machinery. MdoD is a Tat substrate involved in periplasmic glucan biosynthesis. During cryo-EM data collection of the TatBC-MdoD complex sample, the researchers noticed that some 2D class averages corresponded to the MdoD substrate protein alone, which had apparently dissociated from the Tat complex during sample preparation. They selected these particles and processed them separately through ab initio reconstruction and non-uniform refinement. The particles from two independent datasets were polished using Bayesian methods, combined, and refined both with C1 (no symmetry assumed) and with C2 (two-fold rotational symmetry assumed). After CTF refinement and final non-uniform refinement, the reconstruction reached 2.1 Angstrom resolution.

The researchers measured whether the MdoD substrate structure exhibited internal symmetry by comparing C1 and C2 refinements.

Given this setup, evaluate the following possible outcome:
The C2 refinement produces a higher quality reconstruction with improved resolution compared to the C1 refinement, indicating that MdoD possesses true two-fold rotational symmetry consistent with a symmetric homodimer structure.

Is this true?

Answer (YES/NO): NO